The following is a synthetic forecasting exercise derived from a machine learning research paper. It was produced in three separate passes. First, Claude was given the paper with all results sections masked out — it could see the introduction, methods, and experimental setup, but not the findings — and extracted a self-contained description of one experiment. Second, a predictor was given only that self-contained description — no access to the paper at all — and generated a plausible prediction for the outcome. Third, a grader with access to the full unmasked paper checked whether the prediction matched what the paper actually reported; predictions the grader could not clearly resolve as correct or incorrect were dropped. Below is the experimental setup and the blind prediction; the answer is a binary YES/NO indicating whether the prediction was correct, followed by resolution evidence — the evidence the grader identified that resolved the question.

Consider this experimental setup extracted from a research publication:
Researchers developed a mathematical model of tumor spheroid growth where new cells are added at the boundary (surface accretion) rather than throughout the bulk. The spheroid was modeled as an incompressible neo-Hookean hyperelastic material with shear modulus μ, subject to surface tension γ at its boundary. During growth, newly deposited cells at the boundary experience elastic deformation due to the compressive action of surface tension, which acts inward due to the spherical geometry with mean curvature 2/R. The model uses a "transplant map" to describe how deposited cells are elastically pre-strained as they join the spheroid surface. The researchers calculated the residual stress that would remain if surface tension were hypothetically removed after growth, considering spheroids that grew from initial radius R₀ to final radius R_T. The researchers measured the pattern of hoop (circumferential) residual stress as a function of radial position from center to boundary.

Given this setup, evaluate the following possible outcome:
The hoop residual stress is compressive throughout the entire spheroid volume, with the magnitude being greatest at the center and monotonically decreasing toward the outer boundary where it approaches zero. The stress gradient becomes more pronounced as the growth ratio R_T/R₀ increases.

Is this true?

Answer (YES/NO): NO